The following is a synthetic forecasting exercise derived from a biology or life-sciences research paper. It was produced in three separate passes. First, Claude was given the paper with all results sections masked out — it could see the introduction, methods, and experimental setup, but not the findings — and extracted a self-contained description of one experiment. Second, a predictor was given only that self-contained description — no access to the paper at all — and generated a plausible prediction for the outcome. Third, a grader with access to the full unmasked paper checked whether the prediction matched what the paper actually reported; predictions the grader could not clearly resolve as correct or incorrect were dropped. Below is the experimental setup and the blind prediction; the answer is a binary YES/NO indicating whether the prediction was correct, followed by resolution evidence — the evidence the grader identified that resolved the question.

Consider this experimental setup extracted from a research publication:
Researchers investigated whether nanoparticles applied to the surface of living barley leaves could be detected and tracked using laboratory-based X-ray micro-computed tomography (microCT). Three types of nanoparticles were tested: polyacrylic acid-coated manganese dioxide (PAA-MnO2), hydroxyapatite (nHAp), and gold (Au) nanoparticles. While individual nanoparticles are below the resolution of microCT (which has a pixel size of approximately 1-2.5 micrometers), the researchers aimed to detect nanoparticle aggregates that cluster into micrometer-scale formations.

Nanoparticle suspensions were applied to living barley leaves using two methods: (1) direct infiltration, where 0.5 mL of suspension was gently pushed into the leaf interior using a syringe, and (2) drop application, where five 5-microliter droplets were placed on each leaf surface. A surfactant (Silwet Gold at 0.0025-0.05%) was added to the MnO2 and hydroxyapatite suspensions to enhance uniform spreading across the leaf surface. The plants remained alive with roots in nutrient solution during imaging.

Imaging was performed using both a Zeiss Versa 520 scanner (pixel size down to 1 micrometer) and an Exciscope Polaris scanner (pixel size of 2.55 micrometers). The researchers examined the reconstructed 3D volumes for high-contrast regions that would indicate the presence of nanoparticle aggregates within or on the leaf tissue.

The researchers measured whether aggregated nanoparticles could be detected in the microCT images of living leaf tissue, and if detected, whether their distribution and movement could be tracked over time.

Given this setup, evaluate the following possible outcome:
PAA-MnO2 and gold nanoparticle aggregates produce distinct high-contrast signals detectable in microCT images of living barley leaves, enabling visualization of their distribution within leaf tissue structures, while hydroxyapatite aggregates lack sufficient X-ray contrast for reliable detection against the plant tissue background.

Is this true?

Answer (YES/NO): NO